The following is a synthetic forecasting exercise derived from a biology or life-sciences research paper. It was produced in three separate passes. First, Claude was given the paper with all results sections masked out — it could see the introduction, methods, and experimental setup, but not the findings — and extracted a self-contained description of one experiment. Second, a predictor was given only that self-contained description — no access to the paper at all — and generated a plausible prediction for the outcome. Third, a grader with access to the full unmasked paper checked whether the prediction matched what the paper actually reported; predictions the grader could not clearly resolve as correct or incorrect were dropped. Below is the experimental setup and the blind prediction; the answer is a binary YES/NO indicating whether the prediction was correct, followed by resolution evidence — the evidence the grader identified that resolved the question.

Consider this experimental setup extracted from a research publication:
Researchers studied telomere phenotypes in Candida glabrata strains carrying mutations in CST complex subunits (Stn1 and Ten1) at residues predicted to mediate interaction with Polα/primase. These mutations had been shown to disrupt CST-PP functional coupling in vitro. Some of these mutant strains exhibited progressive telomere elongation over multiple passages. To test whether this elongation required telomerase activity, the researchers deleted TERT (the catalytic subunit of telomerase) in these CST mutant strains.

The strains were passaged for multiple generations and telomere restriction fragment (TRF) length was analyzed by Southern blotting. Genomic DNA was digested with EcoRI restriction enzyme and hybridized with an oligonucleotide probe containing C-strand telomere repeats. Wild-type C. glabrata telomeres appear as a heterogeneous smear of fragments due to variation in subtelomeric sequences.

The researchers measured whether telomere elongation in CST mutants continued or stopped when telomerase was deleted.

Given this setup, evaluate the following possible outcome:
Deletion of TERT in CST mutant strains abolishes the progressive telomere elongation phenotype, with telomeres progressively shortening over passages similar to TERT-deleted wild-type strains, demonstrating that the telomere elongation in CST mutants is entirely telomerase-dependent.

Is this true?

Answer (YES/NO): YES